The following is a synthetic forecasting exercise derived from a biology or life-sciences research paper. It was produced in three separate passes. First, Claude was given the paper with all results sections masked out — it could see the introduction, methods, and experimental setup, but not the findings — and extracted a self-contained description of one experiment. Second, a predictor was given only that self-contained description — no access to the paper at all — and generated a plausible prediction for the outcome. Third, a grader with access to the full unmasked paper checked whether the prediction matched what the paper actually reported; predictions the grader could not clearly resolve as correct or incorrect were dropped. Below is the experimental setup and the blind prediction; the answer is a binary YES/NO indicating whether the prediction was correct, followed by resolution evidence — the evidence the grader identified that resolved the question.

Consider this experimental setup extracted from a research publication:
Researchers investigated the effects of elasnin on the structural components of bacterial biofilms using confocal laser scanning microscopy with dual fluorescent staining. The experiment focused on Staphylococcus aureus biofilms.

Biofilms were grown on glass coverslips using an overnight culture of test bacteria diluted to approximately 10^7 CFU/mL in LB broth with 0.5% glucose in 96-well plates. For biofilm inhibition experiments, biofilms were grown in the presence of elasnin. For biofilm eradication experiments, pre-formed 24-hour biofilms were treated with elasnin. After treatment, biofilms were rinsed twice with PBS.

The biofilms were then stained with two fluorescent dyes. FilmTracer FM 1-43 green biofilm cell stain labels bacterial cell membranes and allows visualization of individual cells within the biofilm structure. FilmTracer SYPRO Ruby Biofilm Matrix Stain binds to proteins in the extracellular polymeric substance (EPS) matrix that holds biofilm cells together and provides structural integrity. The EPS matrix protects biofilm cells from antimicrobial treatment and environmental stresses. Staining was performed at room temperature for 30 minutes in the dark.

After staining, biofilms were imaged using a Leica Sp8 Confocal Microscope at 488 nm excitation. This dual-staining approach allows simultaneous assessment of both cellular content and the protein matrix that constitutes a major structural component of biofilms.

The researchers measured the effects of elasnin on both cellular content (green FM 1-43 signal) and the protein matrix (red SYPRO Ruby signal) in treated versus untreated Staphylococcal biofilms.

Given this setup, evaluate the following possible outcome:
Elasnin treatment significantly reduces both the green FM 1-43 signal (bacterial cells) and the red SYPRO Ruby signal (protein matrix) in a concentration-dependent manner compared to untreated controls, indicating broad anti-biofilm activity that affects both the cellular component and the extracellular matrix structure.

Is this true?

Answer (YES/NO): NO